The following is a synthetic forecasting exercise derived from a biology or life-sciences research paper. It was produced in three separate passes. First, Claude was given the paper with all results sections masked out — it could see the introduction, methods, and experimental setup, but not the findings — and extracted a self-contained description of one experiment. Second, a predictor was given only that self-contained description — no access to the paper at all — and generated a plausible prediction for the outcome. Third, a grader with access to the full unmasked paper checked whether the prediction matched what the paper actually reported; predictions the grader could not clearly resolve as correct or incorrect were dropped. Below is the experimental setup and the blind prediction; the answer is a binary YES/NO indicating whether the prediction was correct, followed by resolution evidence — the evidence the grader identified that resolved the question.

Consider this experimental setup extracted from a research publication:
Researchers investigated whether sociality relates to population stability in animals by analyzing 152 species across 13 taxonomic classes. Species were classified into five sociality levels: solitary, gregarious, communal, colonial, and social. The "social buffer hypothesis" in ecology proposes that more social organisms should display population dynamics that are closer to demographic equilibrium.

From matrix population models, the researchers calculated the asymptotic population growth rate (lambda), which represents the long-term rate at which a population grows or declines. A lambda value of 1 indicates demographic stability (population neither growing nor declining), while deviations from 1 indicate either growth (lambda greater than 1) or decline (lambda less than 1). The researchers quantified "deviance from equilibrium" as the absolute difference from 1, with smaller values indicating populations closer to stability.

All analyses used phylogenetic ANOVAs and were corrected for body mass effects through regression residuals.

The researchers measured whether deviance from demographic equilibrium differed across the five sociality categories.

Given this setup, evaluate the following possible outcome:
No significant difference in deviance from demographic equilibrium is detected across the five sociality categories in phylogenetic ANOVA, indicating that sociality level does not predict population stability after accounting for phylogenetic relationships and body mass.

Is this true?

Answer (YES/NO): YES